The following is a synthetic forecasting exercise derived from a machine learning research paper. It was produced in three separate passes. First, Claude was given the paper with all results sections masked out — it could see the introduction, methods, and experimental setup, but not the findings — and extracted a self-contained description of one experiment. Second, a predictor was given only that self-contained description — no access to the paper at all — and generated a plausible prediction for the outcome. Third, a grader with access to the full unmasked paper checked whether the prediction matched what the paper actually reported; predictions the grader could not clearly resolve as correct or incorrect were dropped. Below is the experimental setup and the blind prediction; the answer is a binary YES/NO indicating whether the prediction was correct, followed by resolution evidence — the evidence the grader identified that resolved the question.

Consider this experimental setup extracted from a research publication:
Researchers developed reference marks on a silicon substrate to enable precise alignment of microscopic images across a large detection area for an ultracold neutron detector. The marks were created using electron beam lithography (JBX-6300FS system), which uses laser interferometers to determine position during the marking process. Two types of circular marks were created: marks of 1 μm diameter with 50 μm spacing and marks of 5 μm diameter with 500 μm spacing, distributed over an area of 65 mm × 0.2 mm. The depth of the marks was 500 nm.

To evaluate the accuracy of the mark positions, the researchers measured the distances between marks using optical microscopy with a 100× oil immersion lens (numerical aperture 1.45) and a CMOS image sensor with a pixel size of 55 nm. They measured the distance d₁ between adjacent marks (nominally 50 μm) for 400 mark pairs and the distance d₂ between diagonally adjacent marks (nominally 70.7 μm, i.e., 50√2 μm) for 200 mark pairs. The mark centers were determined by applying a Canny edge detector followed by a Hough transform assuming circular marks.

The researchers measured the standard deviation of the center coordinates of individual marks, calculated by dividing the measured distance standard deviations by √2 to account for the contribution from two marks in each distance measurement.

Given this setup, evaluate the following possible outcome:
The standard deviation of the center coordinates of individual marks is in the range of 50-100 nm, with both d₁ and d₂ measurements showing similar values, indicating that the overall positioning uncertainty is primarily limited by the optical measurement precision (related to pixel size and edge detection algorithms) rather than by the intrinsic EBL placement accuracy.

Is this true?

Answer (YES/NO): NO